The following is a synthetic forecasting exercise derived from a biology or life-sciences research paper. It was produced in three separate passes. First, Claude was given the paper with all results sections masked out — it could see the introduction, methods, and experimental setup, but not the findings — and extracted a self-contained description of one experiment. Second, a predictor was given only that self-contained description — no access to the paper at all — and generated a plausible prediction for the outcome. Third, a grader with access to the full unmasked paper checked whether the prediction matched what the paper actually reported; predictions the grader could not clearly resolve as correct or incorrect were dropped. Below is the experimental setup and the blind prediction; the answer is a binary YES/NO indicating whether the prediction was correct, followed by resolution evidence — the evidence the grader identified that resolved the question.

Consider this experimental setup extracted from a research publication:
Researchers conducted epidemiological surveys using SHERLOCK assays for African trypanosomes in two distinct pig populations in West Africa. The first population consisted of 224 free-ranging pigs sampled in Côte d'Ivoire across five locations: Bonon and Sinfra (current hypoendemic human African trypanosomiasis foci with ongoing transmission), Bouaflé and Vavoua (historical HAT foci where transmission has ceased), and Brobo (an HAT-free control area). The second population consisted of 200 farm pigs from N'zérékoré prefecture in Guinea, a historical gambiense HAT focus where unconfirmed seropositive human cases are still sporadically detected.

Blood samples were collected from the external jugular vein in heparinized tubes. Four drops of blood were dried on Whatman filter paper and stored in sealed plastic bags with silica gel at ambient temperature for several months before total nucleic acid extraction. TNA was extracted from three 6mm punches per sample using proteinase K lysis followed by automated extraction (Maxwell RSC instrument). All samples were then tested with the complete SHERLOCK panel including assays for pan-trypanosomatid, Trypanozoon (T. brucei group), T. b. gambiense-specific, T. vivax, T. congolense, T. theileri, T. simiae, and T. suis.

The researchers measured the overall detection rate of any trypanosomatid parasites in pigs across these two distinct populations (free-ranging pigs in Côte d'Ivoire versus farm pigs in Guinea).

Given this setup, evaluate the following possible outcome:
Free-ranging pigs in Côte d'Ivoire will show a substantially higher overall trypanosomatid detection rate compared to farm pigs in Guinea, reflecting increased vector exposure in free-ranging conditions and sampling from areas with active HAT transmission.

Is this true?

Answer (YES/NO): YES